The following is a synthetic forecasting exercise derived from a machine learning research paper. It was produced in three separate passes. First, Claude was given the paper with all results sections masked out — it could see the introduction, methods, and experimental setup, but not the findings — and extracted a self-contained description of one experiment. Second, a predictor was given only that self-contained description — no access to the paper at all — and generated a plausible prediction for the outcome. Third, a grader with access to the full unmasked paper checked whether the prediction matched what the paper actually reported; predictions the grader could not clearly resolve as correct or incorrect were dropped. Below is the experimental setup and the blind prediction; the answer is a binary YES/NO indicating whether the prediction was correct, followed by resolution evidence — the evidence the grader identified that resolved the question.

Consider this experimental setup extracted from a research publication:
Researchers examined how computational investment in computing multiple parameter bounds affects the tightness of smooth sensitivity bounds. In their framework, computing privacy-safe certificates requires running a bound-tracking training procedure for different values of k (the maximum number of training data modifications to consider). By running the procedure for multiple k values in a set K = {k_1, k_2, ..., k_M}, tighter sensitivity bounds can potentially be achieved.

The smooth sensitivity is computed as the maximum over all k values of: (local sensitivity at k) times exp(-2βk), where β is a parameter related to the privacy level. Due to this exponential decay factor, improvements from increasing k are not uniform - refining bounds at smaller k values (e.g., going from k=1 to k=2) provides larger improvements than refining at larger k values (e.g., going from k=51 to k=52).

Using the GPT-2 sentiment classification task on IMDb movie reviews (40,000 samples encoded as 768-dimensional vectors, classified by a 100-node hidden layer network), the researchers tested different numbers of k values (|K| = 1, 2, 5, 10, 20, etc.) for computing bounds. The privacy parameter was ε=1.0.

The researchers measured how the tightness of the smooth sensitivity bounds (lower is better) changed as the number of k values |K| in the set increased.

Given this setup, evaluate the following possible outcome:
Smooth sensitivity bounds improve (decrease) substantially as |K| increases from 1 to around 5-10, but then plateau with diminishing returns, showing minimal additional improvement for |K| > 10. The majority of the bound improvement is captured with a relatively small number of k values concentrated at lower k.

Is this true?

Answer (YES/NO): YES